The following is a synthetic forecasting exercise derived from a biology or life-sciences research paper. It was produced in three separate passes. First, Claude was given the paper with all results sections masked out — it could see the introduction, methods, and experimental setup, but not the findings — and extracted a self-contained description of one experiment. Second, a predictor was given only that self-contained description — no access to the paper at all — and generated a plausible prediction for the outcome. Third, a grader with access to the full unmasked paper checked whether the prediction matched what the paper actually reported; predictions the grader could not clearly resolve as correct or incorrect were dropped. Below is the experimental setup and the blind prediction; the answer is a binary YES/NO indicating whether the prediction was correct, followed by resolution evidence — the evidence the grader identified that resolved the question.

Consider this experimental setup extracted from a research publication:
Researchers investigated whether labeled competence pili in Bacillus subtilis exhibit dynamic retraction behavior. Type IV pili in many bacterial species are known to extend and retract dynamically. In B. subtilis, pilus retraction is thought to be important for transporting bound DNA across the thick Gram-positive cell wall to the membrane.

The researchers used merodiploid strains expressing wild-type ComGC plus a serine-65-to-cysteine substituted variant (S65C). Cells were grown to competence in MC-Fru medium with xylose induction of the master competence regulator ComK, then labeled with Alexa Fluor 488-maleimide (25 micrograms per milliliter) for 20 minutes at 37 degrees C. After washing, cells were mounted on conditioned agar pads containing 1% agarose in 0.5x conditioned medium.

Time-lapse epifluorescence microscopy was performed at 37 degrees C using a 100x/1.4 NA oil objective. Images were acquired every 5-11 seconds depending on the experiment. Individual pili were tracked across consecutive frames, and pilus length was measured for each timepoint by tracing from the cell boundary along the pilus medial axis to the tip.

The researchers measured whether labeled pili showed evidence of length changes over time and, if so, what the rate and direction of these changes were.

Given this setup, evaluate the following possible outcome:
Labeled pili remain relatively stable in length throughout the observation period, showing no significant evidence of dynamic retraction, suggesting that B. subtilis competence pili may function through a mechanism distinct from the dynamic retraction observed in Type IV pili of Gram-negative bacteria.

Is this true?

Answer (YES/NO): NO